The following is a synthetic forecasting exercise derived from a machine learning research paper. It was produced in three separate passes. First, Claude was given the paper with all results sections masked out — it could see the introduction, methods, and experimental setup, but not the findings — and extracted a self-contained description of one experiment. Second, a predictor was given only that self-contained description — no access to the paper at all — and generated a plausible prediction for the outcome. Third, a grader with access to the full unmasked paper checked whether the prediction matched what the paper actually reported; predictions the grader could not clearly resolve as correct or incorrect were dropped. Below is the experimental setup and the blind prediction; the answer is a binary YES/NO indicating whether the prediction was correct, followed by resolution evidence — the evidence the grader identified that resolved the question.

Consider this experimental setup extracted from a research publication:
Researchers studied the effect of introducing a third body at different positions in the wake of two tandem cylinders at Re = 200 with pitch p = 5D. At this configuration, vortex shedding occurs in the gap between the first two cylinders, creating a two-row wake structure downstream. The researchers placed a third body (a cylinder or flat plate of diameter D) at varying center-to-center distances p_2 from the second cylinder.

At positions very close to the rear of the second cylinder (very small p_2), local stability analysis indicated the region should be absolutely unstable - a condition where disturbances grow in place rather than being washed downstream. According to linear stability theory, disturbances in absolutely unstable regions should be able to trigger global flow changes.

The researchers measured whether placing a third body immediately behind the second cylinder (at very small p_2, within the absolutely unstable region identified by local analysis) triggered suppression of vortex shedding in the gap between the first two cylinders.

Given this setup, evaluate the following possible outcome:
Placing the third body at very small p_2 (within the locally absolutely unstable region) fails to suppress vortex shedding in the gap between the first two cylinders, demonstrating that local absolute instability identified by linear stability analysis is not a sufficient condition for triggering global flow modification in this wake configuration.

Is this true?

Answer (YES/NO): YES